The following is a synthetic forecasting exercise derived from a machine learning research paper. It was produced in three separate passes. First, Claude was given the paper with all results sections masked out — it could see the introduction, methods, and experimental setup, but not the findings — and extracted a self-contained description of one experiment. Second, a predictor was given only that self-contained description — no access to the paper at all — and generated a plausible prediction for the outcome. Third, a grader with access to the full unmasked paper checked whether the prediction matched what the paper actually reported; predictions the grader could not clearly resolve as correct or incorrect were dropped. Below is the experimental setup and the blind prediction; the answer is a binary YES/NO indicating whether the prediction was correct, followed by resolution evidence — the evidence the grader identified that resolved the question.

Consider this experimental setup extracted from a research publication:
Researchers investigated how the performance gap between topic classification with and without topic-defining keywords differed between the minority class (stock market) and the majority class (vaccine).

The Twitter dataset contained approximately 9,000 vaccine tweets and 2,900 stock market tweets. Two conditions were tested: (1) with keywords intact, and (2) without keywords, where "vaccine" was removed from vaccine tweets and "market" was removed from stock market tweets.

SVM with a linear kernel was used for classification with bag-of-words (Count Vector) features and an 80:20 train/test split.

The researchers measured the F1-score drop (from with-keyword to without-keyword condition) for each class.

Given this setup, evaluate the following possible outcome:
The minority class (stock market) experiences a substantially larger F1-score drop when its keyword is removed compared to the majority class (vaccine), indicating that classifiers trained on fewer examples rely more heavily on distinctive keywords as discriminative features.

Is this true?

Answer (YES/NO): NO